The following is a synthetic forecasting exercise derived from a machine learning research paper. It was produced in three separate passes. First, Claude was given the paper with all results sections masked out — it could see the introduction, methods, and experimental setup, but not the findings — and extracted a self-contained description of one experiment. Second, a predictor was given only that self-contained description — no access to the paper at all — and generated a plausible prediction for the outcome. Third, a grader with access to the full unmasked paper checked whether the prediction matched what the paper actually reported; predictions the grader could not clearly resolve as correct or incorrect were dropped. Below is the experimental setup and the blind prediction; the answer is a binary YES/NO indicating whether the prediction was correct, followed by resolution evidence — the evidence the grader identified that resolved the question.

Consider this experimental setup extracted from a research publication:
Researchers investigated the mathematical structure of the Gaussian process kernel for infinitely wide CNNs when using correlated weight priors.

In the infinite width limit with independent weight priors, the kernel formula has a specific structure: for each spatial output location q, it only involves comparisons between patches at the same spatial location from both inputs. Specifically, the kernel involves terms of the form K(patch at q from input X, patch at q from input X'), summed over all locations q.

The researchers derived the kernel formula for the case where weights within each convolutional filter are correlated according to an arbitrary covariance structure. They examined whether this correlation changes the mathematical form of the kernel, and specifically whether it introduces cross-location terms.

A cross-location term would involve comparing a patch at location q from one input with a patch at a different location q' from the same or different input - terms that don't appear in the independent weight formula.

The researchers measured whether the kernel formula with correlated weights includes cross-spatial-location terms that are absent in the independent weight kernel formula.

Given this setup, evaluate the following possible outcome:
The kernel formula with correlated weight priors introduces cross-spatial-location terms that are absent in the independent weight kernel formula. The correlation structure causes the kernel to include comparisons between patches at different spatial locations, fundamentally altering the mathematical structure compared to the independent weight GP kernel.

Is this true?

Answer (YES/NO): YES